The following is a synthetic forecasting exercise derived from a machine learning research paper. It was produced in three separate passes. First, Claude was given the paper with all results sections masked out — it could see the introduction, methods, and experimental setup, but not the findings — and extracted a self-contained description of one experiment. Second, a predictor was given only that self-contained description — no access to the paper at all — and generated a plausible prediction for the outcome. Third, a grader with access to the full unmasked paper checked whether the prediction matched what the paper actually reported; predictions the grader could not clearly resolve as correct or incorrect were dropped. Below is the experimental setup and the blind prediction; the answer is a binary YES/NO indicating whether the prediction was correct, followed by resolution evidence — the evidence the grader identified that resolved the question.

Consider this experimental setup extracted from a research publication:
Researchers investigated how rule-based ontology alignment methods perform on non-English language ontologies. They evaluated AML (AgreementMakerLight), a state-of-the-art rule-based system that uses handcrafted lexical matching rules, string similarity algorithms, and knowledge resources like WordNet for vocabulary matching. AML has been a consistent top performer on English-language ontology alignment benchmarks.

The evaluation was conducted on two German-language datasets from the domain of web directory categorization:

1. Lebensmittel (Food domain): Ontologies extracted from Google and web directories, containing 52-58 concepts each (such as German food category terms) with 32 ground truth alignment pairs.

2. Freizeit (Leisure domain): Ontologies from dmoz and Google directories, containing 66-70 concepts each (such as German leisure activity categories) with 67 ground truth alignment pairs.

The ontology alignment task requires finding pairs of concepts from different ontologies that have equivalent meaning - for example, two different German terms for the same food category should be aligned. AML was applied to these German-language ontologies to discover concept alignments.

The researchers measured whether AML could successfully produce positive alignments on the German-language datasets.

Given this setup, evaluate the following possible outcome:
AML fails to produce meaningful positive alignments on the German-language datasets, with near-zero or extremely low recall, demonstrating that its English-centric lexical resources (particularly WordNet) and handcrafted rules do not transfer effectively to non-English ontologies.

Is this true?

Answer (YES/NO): YES